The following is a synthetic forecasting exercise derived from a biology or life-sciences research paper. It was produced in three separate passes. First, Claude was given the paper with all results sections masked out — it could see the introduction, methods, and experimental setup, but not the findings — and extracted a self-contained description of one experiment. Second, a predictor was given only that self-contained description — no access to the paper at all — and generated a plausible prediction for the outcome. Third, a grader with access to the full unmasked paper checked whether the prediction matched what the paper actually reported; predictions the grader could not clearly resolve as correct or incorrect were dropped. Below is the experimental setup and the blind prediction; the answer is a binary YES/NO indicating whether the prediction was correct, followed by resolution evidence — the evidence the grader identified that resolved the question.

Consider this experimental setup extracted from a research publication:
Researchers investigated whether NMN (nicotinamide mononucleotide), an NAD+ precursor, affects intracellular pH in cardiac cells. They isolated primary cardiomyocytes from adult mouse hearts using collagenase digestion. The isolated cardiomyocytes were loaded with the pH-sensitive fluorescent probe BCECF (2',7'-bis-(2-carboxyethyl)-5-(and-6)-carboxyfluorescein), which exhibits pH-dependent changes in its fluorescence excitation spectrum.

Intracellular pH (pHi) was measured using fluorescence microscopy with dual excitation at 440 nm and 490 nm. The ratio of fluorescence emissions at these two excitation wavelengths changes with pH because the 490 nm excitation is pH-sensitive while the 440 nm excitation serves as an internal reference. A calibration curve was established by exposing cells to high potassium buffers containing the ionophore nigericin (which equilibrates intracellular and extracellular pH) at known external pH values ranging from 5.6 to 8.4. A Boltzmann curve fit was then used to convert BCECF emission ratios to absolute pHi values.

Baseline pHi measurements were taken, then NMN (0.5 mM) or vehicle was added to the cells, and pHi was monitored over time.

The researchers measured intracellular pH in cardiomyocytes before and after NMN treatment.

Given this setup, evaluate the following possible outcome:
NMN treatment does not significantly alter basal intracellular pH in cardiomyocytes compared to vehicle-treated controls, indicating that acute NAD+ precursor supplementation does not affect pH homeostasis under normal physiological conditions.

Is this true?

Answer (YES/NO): NO